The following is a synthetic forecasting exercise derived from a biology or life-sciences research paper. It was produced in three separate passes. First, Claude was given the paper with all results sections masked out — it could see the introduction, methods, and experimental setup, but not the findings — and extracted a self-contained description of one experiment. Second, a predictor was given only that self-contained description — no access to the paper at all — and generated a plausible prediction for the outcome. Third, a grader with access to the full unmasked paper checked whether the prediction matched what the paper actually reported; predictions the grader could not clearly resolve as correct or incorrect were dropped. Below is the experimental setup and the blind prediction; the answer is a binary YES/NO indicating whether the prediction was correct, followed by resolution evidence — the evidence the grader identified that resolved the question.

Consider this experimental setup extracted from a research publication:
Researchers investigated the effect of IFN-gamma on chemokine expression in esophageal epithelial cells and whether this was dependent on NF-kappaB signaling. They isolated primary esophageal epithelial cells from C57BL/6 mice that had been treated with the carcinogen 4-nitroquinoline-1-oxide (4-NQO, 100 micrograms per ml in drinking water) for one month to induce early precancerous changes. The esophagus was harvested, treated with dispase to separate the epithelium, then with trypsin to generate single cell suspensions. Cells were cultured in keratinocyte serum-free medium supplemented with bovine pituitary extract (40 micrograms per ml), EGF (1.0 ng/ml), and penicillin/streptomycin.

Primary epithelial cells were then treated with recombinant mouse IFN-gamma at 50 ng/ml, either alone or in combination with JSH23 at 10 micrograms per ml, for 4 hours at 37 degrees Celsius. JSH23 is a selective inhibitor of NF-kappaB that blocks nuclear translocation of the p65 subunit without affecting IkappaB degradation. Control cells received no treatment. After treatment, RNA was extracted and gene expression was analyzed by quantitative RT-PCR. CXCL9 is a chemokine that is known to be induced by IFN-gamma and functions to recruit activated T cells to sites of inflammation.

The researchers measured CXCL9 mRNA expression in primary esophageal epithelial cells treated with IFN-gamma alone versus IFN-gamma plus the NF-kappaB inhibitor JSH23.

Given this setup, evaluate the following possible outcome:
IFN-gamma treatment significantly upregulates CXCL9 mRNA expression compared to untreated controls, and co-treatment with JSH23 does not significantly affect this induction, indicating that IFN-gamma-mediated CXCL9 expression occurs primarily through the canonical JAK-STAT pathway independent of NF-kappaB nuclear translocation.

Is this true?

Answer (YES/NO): NO